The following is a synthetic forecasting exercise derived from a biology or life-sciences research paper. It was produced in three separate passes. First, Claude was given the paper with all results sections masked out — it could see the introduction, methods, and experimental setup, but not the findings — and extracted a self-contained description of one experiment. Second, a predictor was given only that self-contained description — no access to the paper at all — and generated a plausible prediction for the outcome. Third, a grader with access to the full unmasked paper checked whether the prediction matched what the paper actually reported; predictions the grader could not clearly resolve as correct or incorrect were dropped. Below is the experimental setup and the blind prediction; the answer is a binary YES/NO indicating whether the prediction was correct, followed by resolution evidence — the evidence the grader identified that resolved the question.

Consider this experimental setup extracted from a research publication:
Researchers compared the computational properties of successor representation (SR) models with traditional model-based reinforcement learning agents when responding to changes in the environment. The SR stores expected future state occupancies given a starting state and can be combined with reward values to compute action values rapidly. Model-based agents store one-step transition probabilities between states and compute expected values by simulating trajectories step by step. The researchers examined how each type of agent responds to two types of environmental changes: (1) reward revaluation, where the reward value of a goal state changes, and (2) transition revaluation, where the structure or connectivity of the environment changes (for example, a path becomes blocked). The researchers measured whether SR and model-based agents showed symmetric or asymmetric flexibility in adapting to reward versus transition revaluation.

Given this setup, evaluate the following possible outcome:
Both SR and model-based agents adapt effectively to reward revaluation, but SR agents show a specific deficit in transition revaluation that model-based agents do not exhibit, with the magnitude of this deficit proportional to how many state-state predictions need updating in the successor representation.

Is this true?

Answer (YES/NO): NO